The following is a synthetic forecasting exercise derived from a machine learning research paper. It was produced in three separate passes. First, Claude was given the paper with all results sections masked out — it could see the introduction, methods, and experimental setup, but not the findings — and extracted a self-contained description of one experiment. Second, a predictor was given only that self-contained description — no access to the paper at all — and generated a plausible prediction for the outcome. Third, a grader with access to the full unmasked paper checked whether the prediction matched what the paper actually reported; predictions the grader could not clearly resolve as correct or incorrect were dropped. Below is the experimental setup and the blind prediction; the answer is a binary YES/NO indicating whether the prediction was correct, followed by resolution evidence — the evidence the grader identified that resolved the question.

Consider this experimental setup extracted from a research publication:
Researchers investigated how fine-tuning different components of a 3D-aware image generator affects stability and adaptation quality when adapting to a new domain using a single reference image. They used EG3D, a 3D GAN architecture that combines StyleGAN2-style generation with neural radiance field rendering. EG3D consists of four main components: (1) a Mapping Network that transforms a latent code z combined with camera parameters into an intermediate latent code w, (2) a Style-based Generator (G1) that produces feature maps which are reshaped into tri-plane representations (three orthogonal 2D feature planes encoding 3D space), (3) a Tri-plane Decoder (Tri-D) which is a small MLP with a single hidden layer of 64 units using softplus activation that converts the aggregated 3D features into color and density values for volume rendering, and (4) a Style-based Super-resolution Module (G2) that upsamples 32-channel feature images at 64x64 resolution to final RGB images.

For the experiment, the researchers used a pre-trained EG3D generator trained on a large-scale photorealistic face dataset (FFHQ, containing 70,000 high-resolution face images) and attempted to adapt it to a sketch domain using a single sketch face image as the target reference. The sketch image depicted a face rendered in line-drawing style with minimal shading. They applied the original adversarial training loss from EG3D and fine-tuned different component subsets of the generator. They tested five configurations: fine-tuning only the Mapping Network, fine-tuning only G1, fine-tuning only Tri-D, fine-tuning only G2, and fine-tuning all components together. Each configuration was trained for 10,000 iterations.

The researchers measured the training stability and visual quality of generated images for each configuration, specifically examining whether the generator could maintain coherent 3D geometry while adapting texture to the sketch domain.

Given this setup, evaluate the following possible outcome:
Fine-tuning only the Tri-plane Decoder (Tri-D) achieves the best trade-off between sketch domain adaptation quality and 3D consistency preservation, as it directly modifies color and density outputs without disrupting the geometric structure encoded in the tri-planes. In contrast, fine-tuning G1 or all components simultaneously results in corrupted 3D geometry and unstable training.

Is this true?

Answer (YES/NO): NO